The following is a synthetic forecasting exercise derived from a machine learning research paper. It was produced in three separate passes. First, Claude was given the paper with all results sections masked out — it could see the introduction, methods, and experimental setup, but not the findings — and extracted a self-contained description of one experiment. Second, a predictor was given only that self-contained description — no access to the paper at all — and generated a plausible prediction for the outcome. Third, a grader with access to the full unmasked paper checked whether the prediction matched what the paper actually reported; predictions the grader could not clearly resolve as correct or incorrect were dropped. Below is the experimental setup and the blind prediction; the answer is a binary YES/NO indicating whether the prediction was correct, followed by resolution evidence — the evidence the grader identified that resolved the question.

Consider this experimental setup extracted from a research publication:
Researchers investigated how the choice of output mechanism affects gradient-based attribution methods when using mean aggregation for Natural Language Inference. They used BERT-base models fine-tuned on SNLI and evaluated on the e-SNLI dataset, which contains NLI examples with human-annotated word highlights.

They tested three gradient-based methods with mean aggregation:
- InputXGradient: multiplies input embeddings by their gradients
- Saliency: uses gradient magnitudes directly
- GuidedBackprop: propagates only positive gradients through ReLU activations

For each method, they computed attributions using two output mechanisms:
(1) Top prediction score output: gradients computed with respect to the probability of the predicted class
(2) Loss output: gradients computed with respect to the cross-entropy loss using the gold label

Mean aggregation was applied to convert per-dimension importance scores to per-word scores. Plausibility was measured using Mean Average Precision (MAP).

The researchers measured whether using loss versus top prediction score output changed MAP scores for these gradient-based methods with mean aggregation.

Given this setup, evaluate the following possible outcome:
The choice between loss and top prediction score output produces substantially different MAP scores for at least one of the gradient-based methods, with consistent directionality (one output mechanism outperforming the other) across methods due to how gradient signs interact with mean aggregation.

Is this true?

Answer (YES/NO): NO